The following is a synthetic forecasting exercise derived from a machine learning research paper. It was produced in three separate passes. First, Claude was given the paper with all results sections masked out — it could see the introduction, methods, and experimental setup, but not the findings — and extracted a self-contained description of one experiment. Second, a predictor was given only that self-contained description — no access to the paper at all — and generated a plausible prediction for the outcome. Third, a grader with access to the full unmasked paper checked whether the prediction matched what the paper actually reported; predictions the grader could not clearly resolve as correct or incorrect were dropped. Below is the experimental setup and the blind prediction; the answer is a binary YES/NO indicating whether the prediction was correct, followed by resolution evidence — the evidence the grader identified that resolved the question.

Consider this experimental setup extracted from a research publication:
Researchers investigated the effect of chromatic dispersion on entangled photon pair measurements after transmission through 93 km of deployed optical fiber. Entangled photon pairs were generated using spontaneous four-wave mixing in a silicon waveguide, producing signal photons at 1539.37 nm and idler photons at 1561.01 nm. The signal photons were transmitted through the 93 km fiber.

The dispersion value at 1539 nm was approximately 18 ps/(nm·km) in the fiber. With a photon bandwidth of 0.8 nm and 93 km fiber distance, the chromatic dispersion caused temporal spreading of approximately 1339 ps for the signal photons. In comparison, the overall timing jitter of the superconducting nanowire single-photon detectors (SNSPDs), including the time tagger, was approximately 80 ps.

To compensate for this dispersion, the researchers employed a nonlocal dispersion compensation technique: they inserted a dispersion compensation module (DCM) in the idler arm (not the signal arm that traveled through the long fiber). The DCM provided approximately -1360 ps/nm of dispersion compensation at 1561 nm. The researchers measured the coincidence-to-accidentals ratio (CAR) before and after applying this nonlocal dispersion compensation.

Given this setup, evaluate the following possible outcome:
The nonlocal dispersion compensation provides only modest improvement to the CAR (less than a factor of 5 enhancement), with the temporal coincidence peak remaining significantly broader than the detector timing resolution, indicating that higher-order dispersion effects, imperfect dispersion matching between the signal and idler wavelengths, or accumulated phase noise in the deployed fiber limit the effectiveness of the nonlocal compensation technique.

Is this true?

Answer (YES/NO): NO